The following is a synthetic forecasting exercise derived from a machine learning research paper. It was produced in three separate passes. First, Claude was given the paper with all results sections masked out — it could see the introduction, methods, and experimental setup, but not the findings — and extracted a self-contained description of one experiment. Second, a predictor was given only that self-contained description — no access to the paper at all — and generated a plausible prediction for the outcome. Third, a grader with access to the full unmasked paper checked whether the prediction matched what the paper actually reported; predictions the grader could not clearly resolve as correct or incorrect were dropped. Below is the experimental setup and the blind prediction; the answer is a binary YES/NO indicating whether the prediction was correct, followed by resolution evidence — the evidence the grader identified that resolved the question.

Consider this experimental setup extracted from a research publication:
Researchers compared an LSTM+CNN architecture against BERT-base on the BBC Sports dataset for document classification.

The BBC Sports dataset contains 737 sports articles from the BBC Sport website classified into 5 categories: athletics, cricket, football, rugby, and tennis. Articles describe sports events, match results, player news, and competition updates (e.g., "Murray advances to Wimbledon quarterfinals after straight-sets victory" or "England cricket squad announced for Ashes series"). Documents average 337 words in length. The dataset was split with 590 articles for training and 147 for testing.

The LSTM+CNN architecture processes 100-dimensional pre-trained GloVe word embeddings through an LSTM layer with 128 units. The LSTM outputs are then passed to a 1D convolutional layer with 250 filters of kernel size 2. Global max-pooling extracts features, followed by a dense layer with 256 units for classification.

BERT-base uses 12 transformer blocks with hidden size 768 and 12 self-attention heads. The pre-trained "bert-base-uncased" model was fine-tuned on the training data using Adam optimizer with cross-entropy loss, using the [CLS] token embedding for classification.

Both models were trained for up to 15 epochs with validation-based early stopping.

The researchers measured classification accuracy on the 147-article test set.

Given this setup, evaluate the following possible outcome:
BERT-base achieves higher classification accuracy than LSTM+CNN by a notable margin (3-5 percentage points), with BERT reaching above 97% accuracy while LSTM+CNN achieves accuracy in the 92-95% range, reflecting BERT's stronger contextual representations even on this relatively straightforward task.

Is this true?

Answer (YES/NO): NO